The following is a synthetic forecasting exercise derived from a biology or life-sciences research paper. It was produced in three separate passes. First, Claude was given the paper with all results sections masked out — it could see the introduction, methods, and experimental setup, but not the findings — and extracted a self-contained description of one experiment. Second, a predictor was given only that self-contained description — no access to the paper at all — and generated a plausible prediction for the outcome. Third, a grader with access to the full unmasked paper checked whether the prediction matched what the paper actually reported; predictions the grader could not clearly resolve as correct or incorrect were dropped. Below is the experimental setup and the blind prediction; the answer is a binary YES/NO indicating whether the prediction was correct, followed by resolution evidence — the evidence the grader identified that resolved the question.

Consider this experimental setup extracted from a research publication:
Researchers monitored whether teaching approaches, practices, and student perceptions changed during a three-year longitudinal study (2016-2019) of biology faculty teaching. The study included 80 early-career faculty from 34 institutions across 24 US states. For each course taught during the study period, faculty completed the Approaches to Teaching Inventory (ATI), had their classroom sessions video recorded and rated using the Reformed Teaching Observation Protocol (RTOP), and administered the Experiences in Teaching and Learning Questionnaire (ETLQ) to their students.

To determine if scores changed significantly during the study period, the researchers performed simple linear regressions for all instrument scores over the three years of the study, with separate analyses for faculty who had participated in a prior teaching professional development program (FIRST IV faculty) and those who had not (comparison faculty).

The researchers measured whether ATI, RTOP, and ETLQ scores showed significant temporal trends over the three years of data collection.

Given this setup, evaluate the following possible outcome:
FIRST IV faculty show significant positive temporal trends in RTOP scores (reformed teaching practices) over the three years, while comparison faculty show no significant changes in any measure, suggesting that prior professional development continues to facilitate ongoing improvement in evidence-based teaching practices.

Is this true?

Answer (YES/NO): NO